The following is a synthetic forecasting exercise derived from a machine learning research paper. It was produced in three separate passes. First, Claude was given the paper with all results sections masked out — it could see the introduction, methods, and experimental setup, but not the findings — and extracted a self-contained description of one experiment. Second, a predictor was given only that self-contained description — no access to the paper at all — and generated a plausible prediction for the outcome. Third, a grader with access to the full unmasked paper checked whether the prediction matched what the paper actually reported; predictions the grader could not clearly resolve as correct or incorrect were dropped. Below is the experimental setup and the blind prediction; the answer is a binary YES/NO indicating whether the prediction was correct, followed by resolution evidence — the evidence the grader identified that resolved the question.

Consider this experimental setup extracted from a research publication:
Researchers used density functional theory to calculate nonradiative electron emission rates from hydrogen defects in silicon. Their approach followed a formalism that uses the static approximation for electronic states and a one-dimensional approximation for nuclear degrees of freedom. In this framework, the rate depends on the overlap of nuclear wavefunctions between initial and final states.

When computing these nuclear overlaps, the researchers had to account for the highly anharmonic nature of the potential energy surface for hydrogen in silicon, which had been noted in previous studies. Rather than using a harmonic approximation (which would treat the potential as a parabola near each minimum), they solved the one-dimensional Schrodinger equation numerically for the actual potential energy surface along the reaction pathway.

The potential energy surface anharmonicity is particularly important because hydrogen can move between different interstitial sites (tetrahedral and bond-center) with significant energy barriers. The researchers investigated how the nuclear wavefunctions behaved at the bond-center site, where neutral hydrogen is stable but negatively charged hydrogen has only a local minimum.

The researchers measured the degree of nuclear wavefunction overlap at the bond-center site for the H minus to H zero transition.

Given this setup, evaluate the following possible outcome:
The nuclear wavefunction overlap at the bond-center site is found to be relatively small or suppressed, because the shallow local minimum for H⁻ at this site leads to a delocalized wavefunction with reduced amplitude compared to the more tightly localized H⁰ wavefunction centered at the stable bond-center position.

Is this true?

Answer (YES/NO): NO